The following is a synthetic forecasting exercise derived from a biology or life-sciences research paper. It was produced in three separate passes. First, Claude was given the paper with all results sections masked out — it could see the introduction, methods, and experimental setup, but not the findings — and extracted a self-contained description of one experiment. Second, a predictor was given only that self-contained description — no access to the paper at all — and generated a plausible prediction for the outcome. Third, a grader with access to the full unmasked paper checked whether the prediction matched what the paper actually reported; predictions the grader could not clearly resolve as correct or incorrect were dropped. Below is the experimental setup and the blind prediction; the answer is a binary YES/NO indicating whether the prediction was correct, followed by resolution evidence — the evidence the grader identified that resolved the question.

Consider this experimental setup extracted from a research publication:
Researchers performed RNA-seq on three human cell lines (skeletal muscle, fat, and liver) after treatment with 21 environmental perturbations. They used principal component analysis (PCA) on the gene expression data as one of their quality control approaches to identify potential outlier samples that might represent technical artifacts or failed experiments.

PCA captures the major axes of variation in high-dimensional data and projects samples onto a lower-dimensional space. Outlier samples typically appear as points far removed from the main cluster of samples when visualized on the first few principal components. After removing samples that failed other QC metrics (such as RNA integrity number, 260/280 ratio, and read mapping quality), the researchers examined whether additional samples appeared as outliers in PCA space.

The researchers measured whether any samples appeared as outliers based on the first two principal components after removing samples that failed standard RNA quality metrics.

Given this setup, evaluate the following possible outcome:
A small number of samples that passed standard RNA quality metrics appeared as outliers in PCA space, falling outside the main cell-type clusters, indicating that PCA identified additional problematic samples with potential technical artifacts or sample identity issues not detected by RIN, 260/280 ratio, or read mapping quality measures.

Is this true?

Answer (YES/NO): NO